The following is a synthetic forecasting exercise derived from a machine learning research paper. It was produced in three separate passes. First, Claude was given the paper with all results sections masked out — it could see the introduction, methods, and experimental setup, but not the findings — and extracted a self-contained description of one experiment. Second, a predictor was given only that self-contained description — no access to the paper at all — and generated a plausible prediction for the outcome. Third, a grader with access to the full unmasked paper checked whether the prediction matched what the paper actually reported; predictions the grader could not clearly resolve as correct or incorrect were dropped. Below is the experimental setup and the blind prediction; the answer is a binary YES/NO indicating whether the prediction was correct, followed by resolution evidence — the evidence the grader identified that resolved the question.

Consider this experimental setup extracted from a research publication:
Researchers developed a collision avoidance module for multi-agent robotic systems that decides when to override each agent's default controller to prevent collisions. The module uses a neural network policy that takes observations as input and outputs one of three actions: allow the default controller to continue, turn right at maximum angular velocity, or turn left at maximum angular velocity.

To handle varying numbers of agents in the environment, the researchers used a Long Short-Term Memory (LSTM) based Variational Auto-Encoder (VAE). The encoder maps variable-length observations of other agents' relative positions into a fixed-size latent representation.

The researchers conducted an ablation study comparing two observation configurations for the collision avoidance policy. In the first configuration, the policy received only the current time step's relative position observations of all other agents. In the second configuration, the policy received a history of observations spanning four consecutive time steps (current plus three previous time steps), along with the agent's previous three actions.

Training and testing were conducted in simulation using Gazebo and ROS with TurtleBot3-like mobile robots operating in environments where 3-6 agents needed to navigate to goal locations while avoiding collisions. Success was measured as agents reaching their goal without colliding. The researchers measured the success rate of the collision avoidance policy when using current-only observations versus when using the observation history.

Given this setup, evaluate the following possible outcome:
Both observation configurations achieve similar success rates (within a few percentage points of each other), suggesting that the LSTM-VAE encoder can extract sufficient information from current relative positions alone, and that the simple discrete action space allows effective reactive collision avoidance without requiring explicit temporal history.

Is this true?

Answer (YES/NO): NO